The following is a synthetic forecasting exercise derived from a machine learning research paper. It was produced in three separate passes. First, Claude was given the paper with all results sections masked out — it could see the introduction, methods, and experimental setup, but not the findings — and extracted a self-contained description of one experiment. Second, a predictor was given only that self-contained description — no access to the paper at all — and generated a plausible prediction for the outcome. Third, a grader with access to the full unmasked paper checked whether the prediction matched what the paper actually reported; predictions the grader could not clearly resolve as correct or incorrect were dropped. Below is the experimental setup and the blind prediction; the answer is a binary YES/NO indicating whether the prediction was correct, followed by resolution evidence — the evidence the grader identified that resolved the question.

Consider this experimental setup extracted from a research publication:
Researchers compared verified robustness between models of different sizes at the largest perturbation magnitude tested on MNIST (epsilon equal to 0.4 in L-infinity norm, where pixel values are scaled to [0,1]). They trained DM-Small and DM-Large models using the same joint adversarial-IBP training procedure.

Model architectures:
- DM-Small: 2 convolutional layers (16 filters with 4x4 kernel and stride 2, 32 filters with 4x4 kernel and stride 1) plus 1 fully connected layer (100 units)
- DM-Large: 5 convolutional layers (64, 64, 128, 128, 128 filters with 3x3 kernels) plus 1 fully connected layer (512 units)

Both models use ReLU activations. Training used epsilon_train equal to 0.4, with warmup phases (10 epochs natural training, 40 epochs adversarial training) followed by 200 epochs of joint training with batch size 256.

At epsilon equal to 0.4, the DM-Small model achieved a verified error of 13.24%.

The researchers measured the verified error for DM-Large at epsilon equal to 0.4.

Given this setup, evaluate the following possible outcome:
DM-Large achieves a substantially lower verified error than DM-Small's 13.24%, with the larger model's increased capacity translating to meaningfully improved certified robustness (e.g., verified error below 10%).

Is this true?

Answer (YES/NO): NO